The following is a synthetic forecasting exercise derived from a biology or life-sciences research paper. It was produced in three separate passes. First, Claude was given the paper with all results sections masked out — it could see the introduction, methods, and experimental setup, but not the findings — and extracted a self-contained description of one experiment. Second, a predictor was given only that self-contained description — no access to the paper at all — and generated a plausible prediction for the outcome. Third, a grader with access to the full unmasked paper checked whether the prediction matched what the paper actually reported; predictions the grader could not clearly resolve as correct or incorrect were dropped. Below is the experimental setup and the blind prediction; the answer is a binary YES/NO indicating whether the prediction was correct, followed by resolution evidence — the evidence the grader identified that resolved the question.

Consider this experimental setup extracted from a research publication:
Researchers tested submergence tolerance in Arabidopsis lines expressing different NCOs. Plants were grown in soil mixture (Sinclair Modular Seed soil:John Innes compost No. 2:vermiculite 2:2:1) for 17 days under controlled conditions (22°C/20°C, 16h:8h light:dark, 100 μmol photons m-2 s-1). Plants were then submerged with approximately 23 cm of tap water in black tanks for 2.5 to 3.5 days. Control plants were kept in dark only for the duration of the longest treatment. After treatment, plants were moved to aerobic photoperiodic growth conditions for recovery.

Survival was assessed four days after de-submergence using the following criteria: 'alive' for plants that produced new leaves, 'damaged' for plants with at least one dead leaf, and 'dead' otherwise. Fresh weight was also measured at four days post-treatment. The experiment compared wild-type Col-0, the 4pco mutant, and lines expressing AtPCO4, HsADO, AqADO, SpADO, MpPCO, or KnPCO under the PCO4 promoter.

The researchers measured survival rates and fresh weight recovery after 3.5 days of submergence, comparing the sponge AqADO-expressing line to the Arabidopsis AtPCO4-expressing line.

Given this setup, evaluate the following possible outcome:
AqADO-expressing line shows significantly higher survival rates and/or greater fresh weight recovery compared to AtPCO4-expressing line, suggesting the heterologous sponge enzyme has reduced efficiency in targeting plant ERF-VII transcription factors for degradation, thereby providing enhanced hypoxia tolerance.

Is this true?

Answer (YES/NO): NO